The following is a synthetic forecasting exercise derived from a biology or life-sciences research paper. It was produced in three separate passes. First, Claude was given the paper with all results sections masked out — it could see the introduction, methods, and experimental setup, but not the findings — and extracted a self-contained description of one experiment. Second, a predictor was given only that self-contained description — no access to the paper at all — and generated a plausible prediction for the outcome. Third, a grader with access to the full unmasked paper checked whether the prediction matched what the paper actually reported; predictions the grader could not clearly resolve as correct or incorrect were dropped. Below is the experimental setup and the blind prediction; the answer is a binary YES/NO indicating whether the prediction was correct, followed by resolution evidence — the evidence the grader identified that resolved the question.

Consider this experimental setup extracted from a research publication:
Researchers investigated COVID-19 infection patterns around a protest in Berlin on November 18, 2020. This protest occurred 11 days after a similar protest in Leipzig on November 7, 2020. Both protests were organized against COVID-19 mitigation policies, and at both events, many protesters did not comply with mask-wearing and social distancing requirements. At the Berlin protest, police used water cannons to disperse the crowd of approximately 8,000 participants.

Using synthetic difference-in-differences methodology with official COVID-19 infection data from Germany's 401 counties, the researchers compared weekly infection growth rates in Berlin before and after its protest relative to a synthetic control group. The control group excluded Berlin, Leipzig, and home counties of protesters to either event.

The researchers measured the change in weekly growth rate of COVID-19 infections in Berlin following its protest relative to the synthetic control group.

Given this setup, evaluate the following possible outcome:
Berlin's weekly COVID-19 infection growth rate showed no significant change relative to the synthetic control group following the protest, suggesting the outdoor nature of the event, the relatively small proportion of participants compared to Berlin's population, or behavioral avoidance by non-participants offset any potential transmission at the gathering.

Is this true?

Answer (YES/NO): NO